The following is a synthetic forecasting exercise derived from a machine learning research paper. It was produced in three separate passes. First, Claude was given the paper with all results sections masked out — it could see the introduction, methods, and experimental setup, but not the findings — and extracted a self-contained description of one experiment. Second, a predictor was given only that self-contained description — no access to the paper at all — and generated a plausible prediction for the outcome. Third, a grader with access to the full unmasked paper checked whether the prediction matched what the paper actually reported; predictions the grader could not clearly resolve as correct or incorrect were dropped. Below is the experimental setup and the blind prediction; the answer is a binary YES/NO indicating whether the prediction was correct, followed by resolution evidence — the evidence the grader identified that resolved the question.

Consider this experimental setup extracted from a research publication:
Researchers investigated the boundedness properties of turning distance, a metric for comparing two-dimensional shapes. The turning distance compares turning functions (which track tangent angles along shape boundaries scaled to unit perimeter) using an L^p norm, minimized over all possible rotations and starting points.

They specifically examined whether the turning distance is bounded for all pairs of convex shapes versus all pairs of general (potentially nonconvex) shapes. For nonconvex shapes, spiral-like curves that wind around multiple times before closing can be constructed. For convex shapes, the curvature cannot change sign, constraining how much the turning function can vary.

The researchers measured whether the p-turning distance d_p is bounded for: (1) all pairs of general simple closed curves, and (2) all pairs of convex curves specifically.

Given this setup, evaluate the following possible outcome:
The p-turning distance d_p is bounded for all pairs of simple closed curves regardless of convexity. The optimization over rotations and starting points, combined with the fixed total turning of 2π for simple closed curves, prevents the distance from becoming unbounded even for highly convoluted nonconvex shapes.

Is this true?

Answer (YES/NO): NO